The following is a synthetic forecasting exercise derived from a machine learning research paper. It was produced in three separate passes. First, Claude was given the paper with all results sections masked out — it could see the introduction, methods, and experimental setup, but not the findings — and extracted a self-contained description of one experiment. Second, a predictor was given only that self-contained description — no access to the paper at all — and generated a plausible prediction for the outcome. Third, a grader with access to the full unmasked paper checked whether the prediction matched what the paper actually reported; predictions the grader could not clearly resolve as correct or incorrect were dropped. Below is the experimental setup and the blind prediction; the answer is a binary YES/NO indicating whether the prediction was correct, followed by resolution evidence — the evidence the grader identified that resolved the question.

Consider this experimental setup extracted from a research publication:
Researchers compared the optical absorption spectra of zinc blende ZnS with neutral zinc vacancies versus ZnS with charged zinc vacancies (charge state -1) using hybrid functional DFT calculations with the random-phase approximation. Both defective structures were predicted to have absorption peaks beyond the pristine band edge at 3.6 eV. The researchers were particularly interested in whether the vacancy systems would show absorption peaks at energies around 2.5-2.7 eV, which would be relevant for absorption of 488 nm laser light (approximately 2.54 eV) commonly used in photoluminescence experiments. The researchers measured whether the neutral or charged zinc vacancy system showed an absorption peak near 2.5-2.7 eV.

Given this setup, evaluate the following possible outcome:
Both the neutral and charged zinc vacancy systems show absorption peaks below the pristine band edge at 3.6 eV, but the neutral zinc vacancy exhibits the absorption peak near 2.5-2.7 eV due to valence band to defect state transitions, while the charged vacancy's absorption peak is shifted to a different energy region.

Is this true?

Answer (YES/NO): NO